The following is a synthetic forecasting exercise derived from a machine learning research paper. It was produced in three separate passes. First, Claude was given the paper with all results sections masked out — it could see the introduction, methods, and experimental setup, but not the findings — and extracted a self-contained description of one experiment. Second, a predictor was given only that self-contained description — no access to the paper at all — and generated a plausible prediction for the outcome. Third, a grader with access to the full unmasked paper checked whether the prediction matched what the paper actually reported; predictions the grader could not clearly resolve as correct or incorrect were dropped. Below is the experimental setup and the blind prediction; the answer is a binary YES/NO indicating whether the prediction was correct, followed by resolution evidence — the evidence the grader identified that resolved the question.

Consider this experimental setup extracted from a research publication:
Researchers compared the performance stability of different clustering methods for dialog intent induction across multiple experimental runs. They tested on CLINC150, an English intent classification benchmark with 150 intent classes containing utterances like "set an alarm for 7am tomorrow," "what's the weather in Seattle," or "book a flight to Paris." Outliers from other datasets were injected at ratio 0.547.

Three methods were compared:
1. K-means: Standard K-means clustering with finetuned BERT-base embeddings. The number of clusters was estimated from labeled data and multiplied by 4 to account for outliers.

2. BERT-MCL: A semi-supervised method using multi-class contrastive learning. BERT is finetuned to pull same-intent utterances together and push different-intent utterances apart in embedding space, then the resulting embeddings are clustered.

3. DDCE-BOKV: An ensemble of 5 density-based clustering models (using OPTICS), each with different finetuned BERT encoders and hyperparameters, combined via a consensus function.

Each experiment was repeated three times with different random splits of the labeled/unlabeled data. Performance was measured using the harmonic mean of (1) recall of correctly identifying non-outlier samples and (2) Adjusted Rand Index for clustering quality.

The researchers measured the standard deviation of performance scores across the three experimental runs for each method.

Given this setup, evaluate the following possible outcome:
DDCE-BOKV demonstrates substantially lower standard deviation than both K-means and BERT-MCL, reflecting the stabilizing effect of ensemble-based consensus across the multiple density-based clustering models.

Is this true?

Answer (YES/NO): NO